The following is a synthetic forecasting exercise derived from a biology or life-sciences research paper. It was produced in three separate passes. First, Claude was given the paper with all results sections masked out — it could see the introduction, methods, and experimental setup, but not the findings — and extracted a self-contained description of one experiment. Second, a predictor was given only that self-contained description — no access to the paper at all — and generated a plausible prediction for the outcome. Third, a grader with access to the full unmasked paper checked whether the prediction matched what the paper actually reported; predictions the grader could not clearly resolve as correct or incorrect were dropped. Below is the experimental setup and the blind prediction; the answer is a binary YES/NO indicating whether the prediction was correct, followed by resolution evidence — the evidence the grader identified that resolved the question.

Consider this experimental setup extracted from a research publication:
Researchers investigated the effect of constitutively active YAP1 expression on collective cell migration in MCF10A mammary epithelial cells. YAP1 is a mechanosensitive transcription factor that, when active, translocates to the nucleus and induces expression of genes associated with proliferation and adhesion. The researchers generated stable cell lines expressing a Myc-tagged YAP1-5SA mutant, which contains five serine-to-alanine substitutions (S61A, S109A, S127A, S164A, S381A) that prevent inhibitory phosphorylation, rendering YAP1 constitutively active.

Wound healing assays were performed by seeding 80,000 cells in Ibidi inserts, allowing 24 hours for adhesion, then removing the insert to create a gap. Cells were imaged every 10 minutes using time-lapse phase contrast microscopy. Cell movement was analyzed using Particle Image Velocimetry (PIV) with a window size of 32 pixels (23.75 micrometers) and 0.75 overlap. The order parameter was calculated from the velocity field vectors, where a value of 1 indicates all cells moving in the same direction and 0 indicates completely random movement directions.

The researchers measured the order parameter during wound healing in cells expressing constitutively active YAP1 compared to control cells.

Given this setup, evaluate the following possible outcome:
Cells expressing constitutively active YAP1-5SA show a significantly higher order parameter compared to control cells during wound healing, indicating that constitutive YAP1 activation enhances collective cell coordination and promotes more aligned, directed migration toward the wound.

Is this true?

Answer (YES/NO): NO